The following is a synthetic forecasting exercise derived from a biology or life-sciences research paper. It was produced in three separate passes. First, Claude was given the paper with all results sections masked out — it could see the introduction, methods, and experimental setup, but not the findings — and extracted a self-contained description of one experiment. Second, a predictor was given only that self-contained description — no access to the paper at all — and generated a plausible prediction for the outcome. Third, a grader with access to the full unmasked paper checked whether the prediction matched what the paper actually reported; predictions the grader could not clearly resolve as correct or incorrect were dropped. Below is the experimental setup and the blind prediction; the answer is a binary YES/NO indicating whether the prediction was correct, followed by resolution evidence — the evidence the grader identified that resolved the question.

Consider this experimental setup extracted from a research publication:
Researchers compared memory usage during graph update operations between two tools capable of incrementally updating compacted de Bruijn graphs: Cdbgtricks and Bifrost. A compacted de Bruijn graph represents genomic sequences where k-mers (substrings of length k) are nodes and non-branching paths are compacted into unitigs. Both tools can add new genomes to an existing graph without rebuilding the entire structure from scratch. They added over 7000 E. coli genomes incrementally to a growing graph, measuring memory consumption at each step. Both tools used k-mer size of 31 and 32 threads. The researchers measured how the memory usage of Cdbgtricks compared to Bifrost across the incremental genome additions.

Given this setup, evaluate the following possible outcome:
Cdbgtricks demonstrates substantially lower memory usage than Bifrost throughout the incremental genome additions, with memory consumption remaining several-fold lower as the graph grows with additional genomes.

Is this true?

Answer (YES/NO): NO